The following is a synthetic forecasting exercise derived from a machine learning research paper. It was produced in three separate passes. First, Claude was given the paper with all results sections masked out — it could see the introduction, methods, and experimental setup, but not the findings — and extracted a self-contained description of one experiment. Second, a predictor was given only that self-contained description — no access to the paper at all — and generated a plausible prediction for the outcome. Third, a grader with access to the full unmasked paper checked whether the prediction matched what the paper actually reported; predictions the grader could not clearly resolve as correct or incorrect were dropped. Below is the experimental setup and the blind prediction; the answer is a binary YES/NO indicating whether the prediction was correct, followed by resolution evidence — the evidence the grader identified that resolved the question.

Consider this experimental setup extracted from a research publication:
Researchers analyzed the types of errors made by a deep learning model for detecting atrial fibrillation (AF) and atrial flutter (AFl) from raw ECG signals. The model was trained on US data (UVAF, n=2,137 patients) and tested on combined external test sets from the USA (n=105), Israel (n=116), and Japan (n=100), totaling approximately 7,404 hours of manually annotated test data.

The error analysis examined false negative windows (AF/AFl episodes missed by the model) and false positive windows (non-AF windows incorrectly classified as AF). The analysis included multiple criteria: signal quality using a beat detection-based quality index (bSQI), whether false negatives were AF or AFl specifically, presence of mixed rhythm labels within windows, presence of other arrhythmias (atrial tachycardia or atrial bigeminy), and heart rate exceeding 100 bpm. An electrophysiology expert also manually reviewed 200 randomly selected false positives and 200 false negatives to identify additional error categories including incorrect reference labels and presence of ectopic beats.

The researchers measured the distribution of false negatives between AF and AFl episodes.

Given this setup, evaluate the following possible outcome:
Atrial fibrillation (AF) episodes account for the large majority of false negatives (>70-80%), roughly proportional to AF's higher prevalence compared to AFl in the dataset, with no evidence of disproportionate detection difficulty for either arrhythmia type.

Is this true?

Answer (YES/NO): NO